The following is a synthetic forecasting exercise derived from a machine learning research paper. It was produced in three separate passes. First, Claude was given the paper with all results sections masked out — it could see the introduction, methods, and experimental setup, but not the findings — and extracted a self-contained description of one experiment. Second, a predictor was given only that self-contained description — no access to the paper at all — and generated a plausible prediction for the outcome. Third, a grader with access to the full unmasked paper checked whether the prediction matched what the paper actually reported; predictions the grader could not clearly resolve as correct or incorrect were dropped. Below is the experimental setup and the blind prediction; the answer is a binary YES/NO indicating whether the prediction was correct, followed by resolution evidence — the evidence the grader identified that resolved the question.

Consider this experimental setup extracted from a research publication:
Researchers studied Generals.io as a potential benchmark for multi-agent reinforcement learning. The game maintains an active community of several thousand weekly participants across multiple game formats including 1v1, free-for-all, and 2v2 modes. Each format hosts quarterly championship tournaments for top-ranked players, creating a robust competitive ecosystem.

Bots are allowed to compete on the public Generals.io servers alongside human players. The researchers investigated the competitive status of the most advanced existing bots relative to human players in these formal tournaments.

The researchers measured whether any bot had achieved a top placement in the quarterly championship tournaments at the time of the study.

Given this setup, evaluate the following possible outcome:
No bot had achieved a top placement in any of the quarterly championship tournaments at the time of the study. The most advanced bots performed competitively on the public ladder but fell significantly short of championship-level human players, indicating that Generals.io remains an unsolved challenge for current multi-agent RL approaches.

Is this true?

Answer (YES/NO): YES